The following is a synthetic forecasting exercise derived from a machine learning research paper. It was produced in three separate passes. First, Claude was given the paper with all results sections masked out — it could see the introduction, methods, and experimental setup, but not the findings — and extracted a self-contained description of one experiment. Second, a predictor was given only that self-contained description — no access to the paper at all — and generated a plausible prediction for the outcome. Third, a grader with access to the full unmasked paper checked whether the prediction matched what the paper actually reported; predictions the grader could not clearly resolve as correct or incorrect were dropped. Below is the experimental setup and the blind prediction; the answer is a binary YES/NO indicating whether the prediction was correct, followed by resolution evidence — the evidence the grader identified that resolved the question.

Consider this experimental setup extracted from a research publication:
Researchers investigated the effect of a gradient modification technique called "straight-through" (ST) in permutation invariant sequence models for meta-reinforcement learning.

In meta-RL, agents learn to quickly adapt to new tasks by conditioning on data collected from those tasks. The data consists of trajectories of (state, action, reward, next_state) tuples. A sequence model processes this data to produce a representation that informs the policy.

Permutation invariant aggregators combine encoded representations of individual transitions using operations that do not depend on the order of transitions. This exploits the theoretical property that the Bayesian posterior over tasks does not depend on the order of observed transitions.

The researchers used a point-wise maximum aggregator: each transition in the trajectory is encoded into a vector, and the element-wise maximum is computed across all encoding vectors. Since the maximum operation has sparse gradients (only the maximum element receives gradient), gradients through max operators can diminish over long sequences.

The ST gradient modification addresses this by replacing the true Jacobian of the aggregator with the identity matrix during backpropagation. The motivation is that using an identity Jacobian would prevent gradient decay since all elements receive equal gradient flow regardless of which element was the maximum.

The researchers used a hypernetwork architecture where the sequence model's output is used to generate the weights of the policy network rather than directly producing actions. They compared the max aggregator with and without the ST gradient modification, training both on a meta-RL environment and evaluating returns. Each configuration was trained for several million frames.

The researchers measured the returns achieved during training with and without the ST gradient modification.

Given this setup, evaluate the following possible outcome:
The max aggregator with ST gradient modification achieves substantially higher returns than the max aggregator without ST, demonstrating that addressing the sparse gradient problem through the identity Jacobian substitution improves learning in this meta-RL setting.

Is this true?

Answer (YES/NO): NO